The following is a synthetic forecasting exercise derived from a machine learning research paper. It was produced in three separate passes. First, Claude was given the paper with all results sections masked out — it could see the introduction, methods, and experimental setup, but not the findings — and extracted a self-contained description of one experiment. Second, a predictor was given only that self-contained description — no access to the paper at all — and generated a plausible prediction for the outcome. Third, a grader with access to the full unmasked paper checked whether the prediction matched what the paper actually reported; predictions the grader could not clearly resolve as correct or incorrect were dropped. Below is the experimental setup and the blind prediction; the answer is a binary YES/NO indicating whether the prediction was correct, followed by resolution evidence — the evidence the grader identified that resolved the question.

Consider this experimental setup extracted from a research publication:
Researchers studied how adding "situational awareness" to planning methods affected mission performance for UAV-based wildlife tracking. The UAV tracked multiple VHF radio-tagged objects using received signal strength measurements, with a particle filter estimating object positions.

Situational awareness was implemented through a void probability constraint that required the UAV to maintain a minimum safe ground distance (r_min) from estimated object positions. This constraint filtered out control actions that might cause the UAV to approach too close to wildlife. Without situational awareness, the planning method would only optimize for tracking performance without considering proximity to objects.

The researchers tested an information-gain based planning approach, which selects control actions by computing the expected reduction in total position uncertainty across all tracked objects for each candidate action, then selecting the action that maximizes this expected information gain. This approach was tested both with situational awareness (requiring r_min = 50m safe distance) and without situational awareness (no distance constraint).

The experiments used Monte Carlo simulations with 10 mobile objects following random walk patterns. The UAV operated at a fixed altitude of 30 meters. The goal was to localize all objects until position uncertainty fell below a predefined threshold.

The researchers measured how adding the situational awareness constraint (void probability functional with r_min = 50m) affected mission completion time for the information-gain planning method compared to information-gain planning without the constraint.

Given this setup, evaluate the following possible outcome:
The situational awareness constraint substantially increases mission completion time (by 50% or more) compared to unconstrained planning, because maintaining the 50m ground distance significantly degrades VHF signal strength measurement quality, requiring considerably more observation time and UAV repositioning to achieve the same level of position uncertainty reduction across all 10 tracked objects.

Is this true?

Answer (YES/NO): NO